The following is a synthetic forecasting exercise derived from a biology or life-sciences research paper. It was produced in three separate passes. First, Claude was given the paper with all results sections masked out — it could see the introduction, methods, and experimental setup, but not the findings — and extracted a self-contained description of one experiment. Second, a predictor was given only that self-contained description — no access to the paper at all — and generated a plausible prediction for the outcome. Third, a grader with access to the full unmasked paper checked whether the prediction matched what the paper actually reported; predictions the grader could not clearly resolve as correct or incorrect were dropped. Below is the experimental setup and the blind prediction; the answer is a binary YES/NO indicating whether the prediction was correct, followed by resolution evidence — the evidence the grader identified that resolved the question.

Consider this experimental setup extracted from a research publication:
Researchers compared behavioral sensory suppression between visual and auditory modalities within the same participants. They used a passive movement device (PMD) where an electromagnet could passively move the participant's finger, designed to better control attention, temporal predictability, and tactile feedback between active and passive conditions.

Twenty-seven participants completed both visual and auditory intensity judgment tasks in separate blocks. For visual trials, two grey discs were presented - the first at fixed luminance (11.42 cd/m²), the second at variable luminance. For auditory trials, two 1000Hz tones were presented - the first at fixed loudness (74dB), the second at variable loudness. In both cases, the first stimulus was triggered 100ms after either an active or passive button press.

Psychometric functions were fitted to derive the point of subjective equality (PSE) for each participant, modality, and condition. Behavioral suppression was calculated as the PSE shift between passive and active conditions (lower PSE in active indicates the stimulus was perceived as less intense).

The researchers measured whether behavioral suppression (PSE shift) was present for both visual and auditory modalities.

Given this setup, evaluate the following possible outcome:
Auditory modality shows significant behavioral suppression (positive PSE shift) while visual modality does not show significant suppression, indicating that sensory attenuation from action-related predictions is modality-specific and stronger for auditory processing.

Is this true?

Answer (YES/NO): NO